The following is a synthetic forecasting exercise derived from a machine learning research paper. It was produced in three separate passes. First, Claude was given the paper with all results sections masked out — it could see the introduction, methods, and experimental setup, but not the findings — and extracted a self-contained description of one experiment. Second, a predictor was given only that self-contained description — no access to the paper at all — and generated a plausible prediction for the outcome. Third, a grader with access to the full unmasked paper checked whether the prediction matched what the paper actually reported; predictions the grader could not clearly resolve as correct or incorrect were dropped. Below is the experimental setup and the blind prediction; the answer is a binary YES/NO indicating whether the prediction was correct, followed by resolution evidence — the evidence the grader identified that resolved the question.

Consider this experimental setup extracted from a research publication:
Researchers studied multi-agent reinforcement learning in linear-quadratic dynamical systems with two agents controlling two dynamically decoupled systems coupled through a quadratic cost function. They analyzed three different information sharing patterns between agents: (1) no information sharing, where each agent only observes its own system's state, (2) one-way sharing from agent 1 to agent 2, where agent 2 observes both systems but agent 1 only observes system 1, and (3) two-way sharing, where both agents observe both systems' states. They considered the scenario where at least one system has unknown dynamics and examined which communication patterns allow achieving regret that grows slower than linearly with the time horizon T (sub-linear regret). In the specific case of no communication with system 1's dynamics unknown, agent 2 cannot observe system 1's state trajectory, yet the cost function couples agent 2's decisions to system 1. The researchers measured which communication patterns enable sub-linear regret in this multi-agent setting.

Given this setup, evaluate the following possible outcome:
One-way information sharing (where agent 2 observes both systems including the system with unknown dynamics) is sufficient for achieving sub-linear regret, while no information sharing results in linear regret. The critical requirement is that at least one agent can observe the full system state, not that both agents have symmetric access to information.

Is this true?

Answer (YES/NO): NO